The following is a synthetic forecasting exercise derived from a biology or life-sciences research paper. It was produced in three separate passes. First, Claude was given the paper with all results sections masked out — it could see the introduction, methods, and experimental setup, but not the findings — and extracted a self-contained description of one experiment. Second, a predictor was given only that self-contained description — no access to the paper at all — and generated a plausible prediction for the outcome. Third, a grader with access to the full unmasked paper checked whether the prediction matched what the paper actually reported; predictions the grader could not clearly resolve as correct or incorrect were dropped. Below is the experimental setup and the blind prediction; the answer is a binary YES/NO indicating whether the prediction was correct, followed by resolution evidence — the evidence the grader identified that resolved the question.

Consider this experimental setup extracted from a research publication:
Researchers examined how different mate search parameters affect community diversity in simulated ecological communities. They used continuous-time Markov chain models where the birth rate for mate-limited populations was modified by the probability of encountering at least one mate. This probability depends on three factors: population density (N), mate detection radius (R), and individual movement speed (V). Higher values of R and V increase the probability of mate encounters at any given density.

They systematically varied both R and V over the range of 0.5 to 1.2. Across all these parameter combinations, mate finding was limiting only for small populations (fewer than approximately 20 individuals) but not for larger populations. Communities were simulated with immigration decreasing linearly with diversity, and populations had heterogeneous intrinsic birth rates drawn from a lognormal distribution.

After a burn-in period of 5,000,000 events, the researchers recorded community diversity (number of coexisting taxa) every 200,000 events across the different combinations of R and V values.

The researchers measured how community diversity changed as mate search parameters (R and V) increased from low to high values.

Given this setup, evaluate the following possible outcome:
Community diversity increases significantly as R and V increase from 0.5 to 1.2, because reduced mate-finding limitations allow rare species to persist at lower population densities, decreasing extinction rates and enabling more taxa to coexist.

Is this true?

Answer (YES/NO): YES